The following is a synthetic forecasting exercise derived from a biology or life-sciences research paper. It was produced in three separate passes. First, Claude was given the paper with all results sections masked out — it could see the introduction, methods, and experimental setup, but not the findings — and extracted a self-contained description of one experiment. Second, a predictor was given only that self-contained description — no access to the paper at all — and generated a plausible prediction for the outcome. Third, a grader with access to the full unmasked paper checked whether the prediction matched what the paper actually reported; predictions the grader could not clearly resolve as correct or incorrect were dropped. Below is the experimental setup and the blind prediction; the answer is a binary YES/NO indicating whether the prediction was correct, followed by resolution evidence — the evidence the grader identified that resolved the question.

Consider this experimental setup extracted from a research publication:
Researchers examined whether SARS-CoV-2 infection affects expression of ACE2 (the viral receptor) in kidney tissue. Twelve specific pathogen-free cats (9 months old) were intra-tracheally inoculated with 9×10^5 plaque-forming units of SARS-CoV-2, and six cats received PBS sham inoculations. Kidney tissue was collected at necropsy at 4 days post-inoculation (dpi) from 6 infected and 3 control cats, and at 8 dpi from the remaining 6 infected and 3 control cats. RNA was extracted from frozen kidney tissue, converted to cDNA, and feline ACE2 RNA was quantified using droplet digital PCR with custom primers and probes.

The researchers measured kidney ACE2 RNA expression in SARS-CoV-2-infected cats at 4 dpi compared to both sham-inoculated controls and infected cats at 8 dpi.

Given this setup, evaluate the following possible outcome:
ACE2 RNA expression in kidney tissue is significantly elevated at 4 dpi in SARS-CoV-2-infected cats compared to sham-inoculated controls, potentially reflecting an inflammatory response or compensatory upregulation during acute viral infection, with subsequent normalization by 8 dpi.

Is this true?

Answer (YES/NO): YES